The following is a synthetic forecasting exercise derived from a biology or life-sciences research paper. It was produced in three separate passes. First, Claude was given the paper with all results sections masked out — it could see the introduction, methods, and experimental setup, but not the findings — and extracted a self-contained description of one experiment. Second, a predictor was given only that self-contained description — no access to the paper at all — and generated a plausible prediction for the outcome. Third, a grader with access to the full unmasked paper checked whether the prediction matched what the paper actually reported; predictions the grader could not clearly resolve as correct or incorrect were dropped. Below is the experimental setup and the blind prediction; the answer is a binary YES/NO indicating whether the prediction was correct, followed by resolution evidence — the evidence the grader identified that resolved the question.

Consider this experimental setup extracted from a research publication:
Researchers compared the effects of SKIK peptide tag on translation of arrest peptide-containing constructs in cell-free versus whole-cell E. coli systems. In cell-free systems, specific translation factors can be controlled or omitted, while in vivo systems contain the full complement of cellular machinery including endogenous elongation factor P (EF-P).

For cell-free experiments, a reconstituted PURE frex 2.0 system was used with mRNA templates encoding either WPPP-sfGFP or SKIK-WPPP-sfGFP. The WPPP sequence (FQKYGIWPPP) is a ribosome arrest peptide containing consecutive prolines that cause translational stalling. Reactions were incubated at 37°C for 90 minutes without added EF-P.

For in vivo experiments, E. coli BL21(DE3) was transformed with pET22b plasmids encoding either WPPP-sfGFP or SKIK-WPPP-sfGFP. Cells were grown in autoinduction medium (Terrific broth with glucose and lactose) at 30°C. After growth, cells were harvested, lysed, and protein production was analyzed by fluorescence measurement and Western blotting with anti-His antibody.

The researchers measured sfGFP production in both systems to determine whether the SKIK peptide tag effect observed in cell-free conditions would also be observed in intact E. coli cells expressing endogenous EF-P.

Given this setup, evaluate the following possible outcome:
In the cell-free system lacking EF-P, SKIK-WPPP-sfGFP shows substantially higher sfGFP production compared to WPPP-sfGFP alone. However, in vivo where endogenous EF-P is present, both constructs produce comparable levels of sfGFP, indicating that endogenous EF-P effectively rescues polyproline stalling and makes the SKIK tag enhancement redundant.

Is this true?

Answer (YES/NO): NO